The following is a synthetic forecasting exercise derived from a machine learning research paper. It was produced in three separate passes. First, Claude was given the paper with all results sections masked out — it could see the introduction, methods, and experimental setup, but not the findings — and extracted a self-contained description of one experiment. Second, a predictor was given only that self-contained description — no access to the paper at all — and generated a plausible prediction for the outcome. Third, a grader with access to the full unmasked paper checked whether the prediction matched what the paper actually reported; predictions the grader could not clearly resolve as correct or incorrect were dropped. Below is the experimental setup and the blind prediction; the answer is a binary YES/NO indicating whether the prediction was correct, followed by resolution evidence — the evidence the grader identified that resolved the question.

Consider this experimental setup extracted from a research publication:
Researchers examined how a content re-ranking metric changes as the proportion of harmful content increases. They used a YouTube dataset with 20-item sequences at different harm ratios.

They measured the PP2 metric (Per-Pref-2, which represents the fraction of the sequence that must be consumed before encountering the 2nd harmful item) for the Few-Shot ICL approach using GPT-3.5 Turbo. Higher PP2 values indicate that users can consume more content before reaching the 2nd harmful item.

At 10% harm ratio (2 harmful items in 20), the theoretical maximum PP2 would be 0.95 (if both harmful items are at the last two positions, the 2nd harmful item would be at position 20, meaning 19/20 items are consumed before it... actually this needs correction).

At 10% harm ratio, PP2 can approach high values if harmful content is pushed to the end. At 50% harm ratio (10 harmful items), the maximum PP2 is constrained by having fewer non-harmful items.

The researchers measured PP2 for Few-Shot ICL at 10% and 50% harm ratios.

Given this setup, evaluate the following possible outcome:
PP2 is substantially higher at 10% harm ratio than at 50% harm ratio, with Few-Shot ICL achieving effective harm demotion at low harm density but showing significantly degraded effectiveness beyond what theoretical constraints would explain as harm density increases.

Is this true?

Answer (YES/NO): YES